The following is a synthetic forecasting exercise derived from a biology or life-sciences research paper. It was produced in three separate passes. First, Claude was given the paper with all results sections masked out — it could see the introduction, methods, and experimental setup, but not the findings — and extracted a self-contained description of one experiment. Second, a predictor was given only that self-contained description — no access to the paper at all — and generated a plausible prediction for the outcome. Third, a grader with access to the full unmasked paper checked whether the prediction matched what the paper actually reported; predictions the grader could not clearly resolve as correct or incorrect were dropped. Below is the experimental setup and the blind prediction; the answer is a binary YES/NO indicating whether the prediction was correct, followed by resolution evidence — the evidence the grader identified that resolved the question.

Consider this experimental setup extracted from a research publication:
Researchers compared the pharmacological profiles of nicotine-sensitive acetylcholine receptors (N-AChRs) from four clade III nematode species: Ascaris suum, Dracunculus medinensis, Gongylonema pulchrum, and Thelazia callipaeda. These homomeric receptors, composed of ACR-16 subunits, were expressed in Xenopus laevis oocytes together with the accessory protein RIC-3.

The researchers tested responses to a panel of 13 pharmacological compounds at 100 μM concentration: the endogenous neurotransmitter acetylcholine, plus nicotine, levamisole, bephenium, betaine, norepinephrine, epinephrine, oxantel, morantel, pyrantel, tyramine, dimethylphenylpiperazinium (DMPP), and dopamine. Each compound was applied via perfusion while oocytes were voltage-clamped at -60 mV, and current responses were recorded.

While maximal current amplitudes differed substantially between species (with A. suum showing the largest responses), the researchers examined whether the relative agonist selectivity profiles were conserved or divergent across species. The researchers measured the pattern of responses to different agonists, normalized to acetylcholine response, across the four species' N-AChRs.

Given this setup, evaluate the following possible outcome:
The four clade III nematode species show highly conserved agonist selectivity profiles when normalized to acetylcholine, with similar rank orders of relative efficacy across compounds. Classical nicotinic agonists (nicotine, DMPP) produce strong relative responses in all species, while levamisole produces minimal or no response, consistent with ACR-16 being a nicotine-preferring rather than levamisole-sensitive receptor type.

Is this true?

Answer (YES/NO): YES